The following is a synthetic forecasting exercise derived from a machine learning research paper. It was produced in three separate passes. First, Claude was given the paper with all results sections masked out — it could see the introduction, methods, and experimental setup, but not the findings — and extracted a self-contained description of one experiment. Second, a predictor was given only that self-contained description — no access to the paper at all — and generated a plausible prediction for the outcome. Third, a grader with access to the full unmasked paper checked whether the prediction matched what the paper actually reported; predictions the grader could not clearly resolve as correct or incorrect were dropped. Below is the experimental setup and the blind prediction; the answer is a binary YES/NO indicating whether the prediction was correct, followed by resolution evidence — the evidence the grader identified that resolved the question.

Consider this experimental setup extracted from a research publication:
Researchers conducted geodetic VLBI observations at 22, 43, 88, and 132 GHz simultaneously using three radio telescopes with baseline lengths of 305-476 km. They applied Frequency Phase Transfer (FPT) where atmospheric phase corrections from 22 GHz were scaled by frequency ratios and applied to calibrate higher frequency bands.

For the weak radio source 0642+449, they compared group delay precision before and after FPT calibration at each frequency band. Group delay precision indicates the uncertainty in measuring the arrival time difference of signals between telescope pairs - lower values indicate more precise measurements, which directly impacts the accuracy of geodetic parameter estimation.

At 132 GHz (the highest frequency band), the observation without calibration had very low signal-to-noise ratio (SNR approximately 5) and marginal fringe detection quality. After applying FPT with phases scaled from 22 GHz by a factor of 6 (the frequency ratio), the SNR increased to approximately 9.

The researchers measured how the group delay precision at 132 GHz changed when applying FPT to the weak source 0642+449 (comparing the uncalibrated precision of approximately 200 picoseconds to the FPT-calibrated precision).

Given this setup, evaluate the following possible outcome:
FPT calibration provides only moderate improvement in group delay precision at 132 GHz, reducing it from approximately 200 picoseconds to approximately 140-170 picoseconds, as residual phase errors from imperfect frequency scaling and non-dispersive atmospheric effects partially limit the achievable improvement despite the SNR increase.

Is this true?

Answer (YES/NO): NO